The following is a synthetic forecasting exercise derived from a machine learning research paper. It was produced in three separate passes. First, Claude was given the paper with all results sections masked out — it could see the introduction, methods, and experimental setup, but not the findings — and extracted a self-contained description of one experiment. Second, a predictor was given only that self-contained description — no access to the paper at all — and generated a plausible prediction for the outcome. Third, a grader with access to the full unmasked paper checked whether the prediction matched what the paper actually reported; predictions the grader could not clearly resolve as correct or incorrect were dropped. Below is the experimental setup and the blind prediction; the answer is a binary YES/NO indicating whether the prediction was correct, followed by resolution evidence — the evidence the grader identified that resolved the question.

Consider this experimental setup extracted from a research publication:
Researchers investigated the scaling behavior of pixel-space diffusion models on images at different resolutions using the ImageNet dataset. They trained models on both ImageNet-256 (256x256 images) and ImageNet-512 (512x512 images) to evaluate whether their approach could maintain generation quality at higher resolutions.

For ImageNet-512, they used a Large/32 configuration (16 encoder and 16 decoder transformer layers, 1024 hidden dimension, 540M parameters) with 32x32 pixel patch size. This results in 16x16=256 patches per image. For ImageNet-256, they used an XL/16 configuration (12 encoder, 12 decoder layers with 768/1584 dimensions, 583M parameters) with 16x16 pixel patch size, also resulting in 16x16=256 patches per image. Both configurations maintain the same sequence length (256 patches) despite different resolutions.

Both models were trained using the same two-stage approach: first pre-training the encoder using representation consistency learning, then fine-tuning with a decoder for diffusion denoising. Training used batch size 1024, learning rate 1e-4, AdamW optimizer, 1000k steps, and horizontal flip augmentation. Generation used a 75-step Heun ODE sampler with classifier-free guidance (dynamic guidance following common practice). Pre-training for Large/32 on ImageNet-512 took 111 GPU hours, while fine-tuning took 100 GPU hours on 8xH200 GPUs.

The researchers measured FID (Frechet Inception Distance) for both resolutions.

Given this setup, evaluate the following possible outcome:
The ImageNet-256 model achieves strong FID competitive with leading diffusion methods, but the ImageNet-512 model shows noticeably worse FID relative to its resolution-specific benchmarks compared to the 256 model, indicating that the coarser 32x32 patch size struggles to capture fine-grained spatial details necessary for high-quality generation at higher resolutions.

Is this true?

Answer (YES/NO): NO